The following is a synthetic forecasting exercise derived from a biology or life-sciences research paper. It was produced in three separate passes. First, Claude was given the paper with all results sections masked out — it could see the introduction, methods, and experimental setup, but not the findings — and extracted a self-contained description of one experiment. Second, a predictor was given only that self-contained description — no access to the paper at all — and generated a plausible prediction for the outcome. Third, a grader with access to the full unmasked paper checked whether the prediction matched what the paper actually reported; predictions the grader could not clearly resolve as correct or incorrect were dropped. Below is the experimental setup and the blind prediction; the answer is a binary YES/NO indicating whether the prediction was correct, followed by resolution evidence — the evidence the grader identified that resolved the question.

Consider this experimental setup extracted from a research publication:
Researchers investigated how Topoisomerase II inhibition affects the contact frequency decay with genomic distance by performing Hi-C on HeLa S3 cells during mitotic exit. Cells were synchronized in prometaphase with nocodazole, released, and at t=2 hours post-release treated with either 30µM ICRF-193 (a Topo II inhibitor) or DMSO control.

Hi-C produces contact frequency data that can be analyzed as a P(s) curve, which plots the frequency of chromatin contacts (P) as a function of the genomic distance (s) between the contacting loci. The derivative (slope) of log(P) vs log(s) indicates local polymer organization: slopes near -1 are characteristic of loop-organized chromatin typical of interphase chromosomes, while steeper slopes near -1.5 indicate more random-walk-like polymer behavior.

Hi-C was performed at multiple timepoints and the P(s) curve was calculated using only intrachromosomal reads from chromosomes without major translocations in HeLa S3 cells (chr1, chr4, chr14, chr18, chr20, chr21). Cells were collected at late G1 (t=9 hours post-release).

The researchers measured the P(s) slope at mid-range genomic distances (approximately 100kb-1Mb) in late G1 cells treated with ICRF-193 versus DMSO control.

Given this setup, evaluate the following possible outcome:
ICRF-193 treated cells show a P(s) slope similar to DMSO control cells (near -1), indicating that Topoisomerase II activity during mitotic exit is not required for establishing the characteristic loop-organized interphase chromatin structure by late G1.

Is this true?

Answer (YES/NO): YES